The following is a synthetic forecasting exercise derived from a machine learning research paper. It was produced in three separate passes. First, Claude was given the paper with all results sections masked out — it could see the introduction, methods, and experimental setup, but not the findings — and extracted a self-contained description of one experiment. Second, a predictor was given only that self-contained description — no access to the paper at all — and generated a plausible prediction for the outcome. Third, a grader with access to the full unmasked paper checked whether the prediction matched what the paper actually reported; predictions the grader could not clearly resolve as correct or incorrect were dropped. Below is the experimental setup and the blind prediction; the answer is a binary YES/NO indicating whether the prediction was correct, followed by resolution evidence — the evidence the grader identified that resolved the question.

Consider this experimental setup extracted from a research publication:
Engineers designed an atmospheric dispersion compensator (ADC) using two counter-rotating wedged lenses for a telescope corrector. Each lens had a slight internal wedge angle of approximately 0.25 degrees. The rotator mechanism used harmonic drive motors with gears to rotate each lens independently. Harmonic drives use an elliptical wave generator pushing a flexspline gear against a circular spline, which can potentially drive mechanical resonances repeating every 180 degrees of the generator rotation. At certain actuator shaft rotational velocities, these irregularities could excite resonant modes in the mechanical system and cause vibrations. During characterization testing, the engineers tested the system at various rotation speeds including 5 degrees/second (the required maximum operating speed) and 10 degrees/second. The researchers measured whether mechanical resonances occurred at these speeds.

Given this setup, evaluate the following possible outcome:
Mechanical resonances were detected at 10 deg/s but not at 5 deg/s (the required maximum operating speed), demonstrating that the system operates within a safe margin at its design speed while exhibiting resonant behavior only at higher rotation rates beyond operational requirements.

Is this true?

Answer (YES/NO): YES